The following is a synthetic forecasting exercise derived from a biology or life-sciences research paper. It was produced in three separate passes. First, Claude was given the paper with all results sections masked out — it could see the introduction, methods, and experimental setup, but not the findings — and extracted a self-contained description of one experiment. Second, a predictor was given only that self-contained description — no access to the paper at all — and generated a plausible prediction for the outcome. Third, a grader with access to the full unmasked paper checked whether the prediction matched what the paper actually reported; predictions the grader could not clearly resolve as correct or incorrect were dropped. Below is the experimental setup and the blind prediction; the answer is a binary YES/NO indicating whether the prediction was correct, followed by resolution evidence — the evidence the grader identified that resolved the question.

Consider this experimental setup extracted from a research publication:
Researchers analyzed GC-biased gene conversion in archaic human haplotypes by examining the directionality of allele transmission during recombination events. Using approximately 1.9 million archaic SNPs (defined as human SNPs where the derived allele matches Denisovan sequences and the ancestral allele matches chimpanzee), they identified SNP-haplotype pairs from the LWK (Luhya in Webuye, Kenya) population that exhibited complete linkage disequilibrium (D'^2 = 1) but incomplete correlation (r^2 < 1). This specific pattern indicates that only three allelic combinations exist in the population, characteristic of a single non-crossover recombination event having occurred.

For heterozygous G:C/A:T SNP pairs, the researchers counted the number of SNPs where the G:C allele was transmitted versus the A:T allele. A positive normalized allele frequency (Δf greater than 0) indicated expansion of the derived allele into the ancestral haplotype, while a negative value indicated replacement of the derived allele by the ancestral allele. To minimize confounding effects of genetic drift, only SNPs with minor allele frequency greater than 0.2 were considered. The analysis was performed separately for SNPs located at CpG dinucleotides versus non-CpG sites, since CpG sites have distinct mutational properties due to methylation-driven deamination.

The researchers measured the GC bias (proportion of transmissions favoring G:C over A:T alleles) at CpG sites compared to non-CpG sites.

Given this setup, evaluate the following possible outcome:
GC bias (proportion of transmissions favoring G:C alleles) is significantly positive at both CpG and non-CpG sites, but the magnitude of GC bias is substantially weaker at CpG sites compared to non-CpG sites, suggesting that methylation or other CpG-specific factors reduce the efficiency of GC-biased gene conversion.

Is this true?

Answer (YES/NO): NO